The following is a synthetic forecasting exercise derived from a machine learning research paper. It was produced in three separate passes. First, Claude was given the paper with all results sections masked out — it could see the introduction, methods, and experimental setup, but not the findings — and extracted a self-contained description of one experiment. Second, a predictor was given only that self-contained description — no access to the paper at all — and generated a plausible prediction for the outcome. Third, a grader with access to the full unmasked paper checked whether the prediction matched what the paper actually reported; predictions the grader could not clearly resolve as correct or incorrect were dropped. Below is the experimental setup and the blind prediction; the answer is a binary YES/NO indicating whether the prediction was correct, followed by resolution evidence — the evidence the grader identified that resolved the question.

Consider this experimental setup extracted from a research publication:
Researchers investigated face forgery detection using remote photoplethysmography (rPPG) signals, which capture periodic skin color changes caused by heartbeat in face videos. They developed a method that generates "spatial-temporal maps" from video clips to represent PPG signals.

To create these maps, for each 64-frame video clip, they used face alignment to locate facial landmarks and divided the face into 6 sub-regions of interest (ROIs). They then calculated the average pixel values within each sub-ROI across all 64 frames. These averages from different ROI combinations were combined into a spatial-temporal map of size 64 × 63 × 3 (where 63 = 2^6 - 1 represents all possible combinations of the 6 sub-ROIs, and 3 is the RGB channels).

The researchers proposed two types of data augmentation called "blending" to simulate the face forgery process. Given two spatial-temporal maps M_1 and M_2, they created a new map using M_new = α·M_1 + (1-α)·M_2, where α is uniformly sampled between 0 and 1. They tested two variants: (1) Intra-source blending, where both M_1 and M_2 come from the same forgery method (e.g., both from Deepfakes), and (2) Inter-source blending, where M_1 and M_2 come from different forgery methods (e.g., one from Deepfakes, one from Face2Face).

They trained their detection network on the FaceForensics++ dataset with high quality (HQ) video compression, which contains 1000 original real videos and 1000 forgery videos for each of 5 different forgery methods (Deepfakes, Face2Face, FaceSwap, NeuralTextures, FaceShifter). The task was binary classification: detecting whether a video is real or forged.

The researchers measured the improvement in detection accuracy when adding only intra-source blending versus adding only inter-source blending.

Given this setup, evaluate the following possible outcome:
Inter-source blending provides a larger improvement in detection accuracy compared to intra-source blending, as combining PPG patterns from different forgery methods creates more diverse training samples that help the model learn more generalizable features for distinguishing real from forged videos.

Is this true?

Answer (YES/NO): YES